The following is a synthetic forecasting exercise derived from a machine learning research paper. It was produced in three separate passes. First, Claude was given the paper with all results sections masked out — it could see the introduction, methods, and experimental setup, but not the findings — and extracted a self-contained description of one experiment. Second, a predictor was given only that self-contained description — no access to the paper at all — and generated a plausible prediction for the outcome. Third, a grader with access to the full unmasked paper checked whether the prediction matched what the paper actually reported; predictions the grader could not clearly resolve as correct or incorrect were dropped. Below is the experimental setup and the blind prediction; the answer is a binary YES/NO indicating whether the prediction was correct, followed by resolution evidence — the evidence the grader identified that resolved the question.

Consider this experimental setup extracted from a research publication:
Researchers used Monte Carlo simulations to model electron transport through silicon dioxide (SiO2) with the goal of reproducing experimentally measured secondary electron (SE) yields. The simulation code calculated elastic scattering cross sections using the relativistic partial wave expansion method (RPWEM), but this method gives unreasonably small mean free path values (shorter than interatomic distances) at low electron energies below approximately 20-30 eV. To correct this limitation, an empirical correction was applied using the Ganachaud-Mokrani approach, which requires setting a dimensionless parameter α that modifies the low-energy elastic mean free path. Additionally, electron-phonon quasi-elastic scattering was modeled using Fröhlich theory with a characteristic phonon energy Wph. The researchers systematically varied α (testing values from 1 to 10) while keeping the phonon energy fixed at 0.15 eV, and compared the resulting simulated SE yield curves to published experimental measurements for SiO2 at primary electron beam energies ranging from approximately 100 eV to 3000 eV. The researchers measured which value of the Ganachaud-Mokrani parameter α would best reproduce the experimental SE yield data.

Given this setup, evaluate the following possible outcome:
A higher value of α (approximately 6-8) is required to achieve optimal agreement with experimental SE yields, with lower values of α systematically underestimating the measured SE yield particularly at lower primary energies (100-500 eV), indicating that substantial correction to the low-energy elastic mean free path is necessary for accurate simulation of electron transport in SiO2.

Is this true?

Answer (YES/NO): NO